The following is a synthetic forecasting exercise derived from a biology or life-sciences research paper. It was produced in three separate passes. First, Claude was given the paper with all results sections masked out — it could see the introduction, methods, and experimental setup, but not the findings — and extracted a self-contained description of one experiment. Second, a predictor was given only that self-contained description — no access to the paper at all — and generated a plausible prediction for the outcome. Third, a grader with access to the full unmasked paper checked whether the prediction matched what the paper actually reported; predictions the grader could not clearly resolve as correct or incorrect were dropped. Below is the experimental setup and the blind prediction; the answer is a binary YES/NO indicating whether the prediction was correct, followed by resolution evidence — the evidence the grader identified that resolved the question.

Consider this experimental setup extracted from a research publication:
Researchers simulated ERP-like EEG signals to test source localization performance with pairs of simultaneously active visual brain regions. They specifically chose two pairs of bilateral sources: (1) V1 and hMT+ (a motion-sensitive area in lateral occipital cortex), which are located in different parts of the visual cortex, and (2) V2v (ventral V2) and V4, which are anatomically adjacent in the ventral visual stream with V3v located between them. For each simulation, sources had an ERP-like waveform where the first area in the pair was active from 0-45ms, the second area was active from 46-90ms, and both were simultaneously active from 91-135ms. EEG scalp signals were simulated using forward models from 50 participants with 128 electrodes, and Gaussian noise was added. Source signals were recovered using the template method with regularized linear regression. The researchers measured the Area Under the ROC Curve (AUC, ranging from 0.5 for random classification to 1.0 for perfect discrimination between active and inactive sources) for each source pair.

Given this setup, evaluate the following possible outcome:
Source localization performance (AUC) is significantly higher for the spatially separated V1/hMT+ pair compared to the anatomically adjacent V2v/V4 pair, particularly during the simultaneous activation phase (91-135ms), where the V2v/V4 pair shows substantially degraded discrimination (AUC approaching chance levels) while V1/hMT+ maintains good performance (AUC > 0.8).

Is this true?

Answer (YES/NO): NO